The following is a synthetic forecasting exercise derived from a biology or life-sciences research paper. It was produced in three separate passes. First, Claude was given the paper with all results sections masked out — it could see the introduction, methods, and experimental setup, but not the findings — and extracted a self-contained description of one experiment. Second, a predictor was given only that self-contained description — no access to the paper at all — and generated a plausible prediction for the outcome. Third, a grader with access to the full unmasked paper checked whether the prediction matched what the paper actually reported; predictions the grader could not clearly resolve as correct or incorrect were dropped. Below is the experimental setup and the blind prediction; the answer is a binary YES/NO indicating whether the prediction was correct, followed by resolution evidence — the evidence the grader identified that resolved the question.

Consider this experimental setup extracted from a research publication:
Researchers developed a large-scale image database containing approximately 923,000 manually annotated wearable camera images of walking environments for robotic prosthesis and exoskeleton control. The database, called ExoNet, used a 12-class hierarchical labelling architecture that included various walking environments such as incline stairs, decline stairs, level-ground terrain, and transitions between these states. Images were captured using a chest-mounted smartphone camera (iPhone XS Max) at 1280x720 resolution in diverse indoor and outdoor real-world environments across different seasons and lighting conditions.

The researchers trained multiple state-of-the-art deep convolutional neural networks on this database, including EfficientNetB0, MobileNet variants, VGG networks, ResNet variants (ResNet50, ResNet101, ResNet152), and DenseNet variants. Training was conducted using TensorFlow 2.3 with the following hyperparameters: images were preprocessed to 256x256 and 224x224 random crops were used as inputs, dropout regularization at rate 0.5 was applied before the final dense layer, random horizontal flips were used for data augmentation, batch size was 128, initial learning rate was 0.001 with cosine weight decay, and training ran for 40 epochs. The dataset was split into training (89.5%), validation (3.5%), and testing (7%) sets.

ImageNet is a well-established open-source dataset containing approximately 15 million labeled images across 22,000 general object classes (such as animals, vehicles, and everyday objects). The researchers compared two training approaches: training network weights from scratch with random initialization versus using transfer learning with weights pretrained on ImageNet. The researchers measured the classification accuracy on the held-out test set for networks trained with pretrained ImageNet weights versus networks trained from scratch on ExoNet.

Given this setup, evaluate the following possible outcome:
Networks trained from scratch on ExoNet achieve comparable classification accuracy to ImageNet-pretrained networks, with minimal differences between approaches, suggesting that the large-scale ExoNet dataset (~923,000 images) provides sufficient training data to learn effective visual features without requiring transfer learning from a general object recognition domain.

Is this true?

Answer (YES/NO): YES